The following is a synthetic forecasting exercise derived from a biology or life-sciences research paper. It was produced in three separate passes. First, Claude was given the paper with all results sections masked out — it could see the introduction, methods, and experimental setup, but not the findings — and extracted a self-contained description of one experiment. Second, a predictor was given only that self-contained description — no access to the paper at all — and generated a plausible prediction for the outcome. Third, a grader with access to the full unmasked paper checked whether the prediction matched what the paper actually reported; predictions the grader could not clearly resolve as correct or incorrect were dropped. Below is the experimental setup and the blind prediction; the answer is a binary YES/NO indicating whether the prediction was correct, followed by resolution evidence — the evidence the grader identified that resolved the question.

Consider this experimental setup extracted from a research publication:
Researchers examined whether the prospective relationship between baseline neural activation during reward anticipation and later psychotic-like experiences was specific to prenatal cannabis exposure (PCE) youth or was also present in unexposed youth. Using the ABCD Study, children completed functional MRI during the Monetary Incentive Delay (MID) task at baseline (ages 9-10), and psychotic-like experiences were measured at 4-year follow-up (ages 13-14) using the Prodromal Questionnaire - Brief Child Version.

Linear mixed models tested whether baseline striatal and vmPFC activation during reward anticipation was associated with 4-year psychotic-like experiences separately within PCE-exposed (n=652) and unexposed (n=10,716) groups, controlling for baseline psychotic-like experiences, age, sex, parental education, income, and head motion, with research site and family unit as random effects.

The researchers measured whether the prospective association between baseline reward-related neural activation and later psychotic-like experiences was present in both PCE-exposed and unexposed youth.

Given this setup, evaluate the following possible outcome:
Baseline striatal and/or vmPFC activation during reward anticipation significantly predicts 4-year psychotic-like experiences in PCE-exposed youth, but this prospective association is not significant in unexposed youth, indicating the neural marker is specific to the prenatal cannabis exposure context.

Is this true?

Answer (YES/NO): NO